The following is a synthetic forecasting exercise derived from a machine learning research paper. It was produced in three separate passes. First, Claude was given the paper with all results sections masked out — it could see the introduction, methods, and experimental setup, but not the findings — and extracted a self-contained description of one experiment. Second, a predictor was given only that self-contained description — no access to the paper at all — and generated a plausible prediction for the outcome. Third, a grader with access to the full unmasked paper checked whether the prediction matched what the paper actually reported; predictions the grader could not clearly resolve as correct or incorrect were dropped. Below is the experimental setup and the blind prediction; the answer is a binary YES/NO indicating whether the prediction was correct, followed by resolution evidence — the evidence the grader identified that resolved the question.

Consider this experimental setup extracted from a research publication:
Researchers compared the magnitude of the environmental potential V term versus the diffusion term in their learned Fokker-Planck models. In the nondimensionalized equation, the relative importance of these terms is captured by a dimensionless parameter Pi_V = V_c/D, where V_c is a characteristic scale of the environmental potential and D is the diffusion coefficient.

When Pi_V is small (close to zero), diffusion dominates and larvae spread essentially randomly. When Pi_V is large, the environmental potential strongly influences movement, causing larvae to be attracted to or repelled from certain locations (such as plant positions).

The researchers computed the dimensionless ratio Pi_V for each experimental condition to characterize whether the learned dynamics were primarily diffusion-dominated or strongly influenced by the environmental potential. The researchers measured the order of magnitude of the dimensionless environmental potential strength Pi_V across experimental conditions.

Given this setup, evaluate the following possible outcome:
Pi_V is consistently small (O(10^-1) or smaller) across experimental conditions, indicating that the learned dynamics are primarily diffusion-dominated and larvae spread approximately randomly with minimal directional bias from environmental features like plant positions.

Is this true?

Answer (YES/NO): YES